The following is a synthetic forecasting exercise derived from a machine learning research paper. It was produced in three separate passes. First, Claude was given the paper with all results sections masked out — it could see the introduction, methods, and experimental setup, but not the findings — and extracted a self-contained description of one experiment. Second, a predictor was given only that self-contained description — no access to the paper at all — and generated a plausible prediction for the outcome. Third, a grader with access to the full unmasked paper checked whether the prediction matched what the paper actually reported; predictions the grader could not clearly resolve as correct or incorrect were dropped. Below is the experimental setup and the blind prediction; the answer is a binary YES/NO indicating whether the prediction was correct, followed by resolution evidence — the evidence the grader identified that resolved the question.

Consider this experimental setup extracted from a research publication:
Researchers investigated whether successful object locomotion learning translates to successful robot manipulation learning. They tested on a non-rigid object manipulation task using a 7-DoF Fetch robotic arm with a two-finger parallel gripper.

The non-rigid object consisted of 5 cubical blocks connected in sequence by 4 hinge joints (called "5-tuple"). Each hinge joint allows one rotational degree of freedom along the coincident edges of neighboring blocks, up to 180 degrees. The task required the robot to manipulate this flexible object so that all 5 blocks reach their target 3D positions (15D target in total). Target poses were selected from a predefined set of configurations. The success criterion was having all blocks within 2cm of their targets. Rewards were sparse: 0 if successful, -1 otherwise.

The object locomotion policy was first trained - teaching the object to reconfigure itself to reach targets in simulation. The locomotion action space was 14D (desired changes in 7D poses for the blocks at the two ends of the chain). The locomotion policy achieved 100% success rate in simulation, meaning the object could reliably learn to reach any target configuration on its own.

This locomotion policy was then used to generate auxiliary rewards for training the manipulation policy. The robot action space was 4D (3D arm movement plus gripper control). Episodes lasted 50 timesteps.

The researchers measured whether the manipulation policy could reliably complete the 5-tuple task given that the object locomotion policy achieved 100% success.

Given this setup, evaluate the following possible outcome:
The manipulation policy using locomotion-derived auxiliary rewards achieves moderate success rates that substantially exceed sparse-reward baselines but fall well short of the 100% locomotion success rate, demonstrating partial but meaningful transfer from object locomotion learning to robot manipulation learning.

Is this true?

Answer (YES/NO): YES